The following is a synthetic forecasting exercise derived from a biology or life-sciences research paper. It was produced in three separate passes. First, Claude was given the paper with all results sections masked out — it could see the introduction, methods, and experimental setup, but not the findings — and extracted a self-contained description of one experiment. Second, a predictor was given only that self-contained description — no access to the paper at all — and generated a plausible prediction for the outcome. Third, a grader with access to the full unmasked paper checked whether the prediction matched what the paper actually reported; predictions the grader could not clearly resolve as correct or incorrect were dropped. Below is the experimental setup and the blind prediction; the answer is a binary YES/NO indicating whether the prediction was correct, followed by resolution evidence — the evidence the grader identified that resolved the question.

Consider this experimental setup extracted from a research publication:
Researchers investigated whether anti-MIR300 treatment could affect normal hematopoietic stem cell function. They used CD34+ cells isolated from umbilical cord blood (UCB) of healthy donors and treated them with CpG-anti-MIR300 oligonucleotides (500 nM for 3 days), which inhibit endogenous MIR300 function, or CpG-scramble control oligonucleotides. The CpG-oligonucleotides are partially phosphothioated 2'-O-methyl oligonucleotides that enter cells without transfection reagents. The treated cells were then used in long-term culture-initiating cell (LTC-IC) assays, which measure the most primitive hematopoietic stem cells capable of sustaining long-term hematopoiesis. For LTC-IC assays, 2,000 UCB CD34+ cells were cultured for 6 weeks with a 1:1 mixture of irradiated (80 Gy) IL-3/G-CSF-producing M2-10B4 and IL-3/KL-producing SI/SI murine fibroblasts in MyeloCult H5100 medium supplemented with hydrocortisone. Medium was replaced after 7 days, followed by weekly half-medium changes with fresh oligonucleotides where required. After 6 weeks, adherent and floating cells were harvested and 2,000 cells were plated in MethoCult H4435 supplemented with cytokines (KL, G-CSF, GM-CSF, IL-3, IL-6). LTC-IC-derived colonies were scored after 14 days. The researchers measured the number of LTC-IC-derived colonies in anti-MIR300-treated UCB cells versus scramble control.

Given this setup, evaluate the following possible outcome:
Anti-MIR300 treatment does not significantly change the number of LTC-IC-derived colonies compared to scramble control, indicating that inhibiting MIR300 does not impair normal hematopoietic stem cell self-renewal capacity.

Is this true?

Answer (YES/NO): YES